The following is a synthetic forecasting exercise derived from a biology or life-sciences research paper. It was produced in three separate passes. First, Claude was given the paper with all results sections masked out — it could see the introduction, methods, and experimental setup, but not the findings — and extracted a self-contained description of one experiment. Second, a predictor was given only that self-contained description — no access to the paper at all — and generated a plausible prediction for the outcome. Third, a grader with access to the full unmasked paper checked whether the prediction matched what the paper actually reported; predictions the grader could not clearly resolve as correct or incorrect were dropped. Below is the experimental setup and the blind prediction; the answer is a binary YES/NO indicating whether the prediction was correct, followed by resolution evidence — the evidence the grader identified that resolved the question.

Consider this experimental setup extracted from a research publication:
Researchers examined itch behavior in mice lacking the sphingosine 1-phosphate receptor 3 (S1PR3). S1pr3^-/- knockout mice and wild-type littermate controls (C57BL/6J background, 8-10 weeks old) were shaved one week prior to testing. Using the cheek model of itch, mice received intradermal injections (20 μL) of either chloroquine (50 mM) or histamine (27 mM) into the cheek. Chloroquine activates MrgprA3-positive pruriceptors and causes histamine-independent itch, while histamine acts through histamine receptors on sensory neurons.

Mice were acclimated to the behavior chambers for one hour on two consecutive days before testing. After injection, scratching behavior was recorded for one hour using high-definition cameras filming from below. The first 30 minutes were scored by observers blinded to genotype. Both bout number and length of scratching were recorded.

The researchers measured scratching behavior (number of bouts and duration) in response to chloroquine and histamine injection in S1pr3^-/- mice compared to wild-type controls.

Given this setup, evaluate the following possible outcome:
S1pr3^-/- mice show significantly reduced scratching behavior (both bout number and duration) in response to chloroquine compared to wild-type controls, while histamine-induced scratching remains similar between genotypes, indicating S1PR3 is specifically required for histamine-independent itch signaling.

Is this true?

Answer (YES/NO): NO